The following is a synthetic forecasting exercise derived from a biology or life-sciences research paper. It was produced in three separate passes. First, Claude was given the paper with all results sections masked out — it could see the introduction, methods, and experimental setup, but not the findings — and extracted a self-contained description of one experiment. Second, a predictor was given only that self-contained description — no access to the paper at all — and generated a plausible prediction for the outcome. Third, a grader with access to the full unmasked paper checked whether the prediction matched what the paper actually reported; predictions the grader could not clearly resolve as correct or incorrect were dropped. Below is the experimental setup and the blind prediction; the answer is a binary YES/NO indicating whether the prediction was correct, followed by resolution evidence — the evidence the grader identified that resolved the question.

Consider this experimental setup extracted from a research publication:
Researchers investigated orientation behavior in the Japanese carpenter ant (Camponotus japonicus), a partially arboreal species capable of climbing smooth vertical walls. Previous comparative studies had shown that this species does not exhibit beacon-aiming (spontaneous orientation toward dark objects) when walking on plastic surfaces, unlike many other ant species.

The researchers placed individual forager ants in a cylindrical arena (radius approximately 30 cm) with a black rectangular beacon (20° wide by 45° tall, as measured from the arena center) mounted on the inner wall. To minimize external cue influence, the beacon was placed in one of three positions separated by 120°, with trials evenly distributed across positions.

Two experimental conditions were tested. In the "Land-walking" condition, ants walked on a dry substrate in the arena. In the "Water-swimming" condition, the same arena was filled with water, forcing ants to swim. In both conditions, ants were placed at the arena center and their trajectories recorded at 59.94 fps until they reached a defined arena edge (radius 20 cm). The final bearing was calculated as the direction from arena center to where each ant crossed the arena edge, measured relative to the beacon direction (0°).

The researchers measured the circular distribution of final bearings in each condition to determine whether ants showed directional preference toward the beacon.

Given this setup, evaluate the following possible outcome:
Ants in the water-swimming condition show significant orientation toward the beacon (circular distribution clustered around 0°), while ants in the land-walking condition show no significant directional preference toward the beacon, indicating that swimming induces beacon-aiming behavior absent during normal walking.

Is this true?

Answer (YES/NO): YES